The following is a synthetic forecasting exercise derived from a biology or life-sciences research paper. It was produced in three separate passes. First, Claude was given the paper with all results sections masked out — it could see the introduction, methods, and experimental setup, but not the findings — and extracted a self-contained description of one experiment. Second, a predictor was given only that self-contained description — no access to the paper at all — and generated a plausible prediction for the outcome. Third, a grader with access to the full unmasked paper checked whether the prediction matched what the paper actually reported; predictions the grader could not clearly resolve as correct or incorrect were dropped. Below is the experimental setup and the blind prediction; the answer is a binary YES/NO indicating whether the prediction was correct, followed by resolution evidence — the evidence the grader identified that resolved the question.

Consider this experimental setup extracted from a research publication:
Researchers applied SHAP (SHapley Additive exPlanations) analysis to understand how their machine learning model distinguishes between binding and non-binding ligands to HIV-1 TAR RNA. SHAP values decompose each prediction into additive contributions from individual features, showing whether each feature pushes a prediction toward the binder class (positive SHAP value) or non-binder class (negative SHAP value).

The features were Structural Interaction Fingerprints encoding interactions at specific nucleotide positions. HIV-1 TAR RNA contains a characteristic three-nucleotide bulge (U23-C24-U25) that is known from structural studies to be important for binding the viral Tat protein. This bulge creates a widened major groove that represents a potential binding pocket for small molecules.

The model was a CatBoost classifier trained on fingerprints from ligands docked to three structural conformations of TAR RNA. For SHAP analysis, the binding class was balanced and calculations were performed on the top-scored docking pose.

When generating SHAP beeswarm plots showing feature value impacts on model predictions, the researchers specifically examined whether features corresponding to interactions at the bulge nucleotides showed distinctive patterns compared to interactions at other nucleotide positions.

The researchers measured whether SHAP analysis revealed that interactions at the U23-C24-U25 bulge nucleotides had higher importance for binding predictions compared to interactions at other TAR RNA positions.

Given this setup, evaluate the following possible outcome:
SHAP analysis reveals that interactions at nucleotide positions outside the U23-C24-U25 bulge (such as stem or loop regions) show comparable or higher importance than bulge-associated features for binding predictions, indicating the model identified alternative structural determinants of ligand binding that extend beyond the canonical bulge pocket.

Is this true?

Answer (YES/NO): YES